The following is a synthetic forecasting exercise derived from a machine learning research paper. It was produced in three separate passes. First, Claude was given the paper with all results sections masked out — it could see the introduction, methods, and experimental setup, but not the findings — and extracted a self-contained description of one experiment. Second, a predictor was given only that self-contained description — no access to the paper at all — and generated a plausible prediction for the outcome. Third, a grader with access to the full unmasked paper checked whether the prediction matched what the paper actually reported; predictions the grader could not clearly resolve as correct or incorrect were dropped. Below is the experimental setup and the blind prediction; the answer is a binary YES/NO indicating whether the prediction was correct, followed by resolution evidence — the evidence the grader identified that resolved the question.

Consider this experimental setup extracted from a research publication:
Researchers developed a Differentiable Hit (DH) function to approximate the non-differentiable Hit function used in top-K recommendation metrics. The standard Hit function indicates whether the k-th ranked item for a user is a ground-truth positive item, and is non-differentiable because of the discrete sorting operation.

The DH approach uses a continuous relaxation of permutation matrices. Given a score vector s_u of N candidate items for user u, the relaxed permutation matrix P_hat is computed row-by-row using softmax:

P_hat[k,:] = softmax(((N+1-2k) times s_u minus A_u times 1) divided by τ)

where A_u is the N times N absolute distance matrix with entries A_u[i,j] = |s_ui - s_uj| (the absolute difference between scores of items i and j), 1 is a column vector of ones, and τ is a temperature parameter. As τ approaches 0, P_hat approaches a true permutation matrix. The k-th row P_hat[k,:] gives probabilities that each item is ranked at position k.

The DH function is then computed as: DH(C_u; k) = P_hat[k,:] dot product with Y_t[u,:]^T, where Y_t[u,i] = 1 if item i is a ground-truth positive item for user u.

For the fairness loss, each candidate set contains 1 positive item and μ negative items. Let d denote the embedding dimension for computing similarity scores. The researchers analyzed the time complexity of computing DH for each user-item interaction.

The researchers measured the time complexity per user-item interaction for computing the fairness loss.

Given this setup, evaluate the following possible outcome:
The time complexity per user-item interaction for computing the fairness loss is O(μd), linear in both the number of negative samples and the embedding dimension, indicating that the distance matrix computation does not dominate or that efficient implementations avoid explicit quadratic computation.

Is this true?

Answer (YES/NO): YES